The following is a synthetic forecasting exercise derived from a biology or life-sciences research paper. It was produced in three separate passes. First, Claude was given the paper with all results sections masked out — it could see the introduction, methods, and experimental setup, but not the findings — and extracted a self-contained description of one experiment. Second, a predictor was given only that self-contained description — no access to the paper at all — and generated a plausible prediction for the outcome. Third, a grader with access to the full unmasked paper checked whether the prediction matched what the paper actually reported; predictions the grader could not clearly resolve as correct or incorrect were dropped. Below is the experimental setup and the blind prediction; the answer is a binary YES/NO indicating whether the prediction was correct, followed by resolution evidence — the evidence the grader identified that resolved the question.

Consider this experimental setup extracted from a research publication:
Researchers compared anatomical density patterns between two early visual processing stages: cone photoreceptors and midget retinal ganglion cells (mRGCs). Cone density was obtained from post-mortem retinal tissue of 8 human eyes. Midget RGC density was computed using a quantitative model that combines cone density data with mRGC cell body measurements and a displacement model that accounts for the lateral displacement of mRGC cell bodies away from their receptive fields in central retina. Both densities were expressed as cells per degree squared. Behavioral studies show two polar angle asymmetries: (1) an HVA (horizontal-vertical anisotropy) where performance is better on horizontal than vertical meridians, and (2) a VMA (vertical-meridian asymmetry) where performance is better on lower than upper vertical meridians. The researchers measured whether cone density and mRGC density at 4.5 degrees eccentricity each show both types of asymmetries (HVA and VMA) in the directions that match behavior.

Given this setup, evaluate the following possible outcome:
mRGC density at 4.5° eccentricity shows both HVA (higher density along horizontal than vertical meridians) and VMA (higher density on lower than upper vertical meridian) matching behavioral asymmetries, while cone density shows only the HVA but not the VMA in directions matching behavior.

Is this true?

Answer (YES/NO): YES